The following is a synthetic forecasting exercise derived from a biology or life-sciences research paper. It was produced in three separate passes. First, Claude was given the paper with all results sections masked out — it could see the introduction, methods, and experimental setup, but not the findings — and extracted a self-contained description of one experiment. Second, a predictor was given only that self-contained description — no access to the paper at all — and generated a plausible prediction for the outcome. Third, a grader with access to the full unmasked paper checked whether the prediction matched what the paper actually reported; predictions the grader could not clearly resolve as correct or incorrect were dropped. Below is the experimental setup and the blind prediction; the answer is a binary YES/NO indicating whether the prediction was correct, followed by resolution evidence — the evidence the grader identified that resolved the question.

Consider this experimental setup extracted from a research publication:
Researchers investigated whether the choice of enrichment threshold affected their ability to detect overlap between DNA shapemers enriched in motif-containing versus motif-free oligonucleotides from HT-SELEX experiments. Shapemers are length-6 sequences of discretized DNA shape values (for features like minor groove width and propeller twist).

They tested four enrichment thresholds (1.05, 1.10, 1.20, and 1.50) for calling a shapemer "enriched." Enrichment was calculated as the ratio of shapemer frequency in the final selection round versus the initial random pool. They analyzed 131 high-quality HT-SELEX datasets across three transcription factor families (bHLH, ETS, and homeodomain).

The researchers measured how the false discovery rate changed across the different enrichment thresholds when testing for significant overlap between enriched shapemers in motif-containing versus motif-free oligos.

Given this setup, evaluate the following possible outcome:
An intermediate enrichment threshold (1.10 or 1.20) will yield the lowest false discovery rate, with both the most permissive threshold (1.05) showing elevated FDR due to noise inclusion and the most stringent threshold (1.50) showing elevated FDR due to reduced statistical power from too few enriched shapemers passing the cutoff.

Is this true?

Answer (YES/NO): NO